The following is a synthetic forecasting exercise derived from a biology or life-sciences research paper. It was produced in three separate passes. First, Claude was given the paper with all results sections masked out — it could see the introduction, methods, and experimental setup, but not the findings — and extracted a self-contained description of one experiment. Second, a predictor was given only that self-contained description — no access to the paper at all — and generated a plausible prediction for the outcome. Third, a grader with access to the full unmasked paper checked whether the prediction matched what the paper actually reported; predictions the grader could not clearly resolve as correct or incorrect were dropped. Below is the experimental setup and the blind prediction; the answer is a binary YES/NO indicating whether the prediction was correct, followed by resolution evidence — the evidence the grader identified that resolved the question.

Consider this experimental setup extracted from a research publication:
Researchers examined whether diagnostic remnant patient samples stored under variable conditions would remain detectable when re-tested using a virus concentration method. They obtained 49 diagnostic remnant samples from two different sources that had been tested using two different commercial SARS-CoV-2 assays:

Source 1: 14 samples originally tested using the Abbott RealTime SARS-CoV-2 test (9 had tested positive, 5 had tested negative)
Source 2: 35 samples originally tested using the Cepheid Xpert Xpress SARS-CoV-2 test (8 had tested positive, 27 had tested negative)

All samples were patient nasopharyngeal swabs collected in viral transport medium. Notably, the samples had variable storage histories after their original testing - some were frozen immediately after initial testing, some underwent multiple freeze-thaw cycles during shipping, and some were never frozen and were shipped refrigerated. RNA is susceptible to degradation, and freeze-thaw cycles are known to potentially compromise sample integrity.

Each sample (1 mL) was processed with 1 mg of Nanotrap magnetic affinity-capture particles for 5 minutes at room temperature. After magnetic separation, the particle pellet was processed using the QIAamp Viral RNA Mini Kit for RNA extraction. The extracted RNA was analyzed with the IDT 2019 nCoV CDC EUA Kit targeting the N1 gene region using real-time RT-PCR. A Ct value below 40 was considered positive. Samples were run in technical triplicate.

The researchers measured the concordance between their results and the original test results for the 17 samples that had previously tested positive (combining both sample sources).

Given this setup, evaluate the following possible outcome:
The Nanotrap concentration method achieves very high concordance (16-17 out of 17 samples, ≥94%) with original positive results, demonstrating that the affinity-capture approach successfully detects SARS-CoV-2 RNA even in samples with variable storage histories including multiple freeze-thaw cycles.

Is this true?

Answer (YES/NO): YES